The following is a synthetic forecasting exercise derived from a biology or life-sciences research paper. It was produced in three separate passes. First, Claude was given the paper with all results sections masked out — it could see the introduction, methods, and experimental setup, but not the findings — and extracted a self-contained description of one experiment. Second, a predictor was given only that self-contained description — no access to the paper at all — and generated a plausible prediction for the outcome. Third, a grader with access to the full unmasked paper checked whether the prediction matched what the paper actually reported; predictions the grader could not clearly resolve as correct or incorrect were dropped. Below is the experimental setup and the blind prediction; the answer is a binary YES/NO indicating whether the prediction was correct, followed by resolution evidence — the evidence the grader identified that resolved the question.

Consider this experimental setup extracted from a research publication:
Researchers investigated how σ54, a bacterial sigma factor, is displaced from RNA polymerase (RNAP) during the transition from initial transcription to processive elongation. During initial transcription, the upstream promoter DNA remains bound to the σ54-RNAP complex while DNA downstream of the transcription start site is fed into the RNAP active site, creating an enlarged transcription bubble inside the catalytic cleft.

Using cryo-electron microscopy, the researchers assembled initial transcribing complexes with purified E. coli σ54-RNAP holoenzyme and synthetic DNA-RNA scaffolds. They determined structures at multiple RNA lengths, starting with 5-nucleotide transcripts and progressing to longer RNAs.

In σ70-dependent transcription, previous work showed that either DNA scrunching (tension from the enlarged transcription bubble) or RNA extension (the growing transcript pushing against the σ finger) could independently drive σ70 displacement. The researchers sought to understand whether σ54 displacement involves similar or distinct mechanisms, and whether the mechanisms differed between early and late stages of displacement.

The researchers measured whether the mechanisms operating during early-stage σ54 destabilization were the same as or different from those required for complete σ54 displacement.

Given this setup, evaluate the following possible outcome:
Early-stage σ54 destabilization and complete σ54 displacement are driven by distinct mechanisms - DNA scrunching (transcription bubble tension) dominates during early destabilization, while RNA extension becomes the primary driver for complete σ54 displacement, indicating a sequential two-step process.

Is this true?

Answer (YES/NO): NO